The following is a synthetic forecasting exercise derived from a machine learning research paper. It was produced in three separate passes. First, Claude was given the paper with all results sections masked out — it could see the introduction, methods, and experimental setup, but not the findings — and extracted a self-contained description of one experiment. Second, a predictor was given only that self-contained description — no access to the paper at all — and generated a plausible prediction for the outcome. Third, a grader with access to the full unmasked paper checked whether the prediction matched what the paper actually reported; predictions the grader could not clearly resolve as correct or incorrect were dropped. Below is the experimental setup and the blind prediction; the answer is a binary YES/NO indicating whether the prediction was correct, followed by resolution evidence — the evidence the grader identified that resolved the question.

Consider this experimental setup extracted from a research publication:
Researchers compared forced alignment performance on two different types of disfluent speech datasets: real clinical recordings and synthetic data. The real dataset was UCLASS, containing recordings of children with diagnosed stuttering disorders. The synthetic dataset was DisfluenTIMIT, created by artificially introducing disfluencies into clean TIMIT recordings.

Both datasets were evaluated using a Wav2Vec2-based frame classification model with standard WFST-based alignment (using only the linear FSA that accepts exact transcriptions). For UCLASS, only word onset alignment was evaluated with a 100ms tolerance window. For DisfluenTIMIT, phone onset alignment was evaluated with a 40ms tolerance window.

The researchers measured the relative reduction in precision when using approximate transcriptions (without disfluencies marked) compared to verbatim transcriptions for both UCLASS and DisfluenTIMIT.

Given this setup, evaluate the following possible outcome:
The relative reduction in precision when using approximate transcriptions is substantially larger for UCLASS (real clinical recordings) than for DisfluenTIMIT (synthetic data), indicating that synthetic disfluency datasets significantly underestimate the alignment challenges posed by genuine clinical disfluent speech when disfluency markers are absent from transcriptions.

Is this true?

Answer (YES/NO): NO